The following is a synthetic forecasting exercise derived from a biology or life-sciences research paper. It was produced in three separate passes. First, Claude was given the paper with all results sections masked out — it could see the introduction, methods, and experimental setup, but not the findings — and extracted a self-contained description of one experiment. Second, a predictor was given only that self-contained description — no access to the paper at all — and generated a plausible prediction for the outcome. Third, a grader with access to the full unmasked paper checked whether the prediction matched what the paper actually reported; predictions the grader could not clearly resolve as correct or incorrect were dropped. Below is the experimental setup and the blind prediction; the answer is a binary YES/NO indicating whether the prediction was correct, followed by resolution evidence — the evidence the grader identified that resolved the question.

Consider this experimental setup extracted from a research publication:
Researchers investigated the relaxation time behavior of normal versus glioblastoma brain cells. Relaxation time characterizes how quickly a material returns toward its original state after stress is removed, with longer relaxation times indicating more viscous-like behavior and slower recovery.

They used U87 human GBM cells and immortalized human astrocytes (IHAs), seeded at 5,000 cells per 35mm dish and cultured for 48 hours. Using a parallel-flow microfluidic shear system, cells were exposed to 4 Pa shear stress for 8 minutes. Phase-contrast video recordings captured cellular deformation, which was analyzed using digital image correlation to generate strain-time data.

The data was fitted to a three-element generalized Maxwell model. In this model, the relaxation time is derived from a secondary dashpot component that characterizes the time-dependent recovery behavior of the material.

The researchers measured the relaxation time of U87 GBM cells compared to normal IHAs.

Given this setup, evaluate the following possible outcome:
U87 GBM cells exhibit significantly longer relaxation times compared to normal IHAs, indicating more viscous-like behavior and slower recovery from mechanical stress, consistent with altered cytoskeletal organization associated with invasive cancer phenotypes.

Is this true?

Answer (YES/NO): NO